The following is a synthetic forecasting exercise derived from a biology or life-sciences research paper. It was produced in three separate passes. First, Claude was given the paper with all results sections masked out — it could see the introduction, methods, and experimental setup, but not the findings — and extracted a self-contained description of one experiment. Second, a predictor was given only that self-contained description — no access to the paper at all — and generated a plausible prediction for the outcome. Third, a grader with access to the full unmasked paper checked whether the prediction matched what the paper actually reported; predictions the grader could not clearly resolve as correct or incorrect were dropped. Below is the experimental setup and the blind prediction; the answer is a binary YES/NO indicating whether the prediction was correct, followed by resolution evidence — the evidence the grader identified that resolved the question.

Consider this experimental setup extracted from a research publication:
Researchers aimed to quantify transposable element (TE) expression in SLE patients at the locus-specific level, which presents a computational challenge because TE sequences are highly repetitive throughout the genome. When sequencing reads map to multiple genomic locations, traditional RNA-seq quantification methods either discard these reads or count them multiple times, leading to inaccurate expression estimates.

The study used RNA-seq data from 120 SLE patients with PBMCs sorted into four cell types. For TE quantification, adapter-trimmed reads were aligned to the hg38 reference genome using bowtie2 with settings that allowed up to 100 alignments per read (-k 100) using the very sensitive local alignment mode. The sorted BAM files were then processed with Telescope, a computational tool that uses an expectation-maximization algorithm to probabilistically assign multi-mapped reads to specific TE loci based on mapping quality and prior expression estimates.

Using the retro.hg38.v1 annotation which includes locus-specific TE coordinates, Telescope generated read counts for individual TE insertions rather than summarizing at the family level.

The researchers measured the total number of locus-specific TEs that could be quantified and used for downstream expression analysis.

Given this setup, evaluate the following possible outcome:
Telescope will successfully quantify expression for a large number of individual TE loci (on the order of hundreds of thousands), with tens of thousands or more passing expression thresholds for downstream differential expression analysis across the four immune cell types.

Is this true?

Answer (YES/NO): NO